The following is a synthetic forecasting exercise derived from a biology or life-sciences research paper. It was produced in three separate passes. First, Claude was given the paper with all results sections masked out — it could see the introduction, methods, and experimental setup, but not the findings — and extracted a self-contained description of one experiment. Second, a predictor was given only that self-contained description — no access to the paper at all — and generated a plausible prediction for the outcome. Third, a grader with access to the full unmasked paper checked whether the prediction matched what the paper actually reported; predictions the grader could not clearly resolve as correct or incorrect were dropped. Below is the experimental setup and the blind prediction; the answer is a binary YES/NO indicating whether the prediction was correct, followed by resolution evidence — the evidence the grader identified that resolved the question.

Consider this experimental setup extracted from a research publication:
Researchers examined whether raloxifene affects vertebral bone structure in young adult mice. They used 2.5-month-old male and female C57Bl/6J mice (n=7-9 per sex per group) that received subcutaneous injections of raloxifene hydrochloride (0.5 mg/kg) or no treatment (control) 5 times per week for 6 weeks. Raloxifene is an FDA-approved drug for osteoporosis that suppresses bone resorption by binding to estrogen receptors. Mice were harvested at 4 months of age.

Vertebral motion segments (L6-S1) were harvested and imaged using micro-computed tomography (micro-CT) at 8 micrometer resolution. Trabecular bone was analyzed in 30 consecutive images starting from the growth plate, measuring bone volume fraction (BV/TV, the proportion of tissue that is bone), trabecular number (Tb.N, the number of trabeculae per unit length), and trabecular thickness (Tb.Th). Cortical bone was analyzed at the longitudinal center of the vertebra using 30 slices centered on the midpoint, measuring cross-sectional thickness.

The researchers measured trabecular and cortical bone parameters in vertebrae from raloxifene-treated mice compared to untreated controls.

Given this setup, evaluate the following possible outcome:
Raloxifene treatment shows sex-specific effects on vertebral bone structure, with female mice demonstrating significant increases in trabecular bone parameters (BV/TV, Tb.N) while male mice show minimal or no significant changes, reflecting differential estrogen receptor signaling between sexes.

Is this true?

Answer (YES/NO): NO